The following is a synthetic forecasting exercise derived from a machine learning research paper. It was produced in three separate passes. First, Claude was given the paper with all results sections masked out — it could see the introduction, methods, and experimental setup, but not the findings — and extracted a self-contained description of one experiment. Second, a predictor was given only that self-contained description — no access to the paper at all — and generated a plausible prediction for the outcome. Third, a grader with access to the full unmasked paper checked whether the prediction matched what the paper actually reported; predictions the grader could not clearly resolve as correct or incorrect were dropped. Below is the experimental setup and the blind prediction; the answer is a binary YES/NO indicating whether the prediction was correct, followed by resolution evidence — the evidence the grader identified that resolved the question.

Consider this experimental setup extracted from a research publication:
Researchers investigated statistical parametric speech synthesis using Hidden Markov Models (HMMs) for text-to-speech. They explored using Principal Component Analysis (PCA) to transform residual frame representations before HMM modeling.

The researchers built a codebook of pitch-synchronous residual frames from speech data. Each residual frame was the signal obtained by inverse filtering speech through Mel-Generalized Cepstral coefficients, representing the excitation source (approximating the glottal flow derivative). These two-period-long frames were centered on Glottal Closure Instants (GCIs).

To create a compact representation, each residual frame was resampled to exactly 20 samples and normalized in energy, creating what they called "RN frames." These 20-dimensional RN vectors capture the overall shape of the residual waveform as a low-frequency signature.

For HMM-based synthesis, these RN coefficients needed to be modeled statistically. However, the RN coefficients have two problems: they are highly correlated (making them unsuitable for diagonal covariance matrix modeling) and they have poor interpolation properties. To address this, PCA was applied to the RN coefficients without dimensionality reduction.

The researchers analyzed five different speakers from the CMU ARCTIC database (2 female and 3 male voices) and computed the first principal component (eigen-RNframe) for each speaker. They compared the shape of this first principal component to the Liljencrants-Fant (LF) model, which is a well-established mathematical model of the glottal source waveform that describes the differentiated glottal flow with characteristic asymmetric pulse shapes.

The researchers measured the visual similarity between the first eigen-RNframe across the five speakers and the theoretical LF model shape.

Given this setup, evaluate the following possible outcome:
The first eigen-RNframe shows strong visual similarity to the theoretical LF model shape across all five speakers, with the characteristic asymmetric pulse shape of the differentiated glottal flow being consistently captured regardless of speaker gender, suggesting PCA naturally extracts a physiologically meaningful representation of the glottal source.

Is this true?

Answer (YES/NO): YES